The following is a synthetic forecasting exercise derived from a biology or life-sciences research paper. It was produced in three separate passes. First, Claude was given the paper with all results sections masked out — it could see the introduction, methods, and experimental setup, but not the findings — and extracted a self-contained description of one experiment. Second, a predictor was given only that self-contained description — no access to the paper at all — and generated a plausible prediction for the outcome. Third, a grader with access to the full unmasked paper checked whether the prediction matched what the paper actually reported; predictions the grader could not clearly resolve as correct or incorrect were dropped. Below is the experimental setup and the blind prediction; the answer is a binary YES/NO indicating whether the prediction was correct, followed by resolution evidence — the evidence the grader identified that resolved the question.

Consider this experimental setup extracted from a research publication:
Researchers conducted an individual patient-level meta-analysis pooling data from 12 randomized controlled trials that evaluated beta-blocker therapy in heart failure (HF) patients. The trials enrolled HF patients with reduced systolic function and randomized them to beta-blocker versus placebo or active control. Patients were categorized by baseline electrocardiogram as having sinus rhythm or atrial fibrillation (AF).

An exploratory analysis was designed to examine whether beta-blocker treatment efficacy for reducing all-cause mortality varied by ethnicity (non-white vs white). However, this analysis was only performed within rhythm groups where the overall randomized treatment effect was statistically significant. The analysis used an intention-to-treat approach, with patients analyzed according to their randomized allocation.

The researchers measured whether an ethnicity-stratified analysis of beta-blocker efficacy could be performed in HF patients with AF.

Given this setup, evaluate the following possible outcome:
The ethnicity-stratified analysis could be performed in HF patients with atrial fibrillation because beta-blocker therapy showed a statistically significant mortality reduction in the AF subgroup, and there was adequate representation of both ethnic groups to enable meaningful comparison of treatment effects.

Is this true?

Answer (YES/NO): NO